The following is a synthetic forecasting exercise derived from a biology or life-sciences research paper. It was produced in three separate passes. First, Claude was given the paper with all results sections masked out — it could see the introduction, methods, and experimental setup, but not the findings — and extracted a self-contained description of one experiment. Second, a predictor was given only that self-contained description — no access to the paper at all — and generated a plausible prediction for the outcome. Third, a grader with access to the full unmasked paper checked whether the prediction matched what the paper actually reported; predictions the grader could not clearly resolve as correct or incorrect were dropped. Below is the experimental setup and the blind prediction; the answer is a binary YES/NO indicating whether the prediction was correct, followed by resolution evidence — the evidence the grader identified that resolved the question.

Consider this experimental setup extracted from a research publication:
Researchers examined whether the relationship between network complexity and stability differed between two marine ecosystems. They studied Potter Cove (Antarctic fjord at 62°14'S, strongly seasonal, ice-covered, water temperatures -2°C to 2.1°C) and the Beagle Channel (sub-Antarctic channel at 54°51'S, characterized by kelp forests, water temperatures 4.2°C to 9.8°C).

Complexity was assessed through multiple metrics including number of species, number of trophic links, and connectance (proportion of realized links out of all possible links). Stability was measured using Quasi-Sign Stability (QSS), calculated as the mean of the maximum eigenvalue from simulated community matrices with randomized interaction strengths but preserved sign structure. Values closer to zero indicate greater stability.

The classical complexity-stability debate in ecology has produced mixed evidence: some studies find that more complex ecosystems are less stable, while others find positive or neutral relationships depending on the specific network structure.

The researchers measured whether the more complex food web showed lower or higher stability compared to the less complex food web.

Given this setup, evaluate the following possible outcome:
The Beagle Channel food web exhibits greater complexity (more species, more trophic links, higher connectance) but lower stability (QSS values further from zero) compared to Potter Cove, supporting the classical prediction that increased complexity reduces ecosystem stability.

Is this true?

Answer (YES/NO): NO